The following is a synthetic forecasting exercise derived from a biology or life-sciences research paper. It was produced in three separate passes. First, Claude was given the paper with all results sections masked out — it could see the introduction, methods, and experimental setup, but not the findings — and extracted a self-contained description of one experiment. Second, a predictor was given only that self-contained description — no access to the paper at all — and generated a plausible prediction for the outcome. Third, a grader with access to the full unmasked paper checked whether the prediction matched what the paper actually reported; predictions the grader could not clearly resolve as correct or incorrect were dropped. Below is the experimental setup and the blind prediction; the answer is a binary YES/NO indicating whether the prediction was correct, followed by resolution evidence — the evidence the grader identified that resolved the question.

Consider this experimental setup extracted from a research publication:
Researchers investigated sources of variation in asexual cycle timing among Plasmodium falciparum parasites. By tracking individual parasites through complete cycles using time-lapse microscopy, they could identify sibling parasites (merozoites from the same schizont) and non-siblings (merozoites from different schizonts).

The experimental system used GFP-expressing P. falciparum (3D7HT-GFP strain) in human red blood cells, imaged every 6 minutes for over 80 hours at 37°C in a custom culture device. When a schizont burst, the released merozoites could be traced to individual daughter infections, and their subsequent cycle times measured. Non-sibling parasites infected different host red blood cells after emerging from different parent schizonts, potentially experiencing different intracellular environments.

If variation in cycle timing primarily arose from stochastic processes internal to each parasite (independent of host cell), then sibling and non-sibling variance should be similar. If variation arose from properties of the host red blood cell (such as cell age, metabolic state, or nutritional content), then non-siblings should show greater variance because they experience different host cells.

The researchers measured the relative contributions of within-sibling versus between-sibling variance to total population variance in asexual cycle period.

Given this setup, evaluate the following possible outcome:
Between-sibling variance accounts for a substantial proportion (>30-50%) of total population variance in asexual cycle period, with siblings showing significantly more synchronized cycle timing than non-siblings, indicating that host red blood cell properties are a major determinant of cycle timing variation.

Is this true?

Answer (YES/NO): YES